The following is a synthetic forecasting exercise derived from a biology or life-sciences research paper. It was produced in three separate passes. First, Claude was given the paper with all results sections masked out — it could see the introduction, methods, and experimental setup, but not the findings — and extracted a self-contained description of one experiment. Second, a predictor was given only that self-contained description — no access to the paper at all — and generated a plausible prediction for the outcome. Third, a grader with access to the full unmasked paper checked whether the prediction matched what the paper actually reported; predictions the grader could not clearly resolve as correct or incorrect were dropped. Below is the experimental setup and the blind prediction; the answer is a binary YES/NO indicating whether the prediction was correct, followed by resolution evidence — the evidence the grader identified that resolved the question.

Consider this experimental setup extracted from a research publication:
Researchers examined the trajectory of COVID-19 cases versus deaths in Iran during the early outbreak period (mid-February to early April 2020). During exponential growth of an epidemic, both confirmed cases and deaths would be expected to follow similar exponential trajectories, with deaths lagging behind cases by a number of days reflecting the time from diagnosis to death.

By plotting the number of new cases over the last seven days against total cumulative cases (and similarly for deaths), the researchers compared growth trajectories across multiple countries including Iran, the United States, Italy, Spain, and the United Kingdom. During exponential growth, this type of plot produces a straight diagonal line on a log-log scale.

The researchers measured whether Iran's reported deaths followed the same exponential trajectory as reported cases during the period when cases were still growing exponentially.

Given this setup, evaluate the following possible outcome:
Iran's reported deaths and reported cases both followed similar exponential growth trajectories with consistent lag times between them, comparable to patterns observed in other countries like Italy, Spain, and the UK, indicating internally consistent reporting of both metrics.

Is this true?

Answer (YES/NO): NO